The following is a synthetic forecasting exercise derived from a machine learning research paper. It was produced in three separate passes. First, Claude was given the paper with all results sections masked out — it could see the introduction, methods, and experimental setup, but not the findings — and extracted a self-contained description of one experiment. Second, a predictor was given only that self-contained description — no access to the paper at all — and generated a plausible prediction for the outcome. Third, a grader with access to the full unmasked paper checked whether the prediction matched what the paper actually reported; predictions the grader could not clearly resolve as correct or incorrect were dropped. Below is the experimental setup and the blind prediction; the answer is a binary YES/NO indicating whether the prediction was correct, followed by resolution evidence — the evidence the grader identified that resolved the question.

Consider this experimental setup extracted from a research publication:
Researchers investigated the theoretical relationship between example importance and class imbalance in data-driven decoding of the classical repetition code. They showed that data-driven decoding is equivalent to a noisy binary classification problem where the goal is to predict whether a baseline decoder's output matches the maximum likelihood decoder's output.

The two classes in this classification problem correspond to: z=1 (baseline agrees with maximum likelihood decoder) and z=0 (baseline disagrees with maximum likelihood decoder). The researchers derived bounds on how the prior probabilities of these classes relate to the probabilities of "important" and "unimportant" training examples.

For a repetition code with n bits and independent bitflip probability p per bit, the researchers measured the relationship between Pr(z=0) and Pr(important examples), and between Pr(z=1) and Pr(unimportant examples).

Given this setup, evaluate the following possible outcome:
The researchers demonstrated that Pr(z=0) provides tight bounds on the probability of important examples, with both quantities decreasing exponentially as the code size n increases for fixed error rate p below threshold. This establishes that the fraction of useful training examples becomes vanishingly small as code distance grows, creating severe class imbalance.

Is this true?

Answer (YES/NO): NO